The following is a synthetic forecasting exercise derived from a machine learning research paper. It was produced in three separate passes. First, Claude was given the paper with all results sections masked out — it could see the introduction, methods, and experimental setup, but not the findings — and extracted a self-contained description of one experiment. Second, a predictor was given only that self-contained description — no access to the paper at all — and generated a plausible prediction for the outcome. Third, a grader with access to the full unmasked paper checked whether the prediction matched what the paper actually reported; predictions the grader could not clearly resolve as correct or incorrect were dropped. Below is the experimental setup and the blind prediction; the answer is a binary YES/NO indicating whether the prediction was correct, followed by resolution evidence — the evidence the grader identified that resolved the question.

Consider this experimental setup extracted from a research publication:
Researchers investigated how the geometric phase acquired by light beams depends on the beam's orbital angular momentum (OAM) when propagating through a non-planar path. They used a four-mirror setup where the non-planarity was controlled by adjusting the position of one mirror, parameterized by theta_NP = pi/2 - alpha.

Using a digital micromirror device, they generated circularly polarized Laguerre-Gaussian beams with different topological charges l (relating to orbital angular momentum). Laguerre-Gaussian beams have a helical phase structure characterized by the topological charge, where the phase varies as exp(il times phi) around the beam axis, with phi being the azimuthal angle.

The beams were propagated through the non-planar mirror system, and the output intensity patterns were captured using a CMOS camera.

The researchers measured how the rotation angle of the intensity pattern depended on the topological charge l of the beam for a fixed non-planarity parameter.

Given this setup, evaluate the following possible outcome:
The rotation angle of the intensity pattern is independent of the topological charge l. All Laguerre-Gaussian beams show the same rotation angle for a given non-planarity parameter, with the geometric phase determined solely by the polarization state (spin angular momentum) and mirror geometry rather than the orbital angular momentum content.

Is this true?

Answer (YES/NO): NO